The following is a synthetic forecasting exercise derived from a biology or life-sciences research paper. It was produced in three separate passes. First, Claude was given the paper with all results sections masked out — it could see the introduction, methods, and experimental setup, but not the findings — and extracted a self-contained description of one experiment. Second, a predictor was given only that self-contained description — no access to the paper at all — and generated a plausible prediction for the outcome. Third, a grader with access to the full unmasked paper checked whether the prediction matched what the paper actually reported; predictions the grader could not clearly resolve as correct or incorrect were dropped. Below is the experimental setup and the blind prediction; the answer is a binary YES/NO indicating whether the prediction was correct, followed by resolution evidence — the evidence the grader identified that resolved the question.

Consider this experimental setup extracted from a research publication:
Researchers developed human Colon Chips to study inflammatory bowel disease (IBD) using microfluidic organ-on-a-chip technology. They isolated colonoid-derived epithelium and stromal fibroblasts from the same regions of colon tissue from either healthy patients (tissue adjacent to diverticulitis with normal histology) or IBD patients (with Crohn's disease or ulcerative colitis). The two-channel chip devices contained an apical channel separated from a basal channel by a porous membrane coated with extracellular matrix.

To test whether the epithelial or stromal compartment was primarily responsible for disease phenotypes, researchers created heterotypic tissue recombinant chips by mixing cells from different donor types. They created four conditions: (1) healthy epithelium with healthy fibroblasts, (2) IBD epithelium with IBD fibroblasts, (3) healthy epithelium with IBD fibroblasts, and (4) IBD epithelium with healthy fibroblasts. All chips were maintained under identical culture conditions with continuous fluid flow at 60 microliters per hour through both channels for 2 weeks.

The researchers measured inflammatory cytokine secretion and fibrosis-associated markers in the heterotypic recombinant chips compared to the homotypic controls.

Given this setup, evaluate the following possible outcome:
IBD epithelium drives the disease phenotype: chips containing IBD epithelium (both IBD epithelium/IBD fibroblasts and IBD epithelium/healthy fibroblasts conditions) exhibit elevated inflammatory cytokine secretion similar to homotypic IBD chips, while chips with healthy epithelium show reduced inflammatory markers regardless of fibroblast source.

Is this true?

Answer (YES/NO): NO